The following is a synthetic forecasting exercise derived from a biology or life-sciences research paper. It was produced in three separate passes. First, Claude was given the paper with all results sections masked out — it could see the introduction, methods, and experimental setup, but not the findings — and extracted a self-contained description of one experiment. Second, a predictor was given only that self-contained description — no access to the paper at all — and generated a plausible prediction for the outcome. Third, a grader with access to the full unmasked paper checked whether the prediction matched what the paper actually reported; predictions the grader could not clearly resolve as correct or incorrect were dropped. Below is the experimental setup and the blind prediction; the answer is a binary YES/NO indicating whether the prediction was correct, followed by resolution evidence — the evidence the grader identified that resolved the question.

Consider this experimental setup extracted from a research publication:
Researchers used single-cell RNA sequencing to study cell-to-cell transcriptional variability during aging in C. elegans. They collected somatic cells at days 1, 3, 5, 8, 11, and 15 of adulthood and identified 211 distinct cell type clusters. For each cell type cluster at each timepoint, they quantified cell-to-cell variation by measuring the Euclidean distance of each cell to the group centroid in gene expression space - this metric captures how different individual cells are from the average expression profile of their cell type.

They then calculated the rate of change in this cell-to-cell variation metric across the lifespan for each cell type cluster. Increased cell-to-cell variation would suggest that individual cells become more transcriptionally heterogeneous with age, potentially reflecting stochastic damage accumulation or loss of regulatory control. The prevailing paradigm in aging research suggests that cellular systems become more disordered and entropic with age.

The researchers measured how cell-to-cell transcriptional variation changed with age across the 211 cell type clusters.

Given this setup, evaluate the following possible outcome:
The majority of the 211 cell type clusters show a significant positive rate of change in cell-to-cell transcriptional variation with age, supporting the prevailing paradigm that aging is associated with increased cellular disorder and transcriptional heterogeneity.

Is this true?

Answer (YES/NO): YES